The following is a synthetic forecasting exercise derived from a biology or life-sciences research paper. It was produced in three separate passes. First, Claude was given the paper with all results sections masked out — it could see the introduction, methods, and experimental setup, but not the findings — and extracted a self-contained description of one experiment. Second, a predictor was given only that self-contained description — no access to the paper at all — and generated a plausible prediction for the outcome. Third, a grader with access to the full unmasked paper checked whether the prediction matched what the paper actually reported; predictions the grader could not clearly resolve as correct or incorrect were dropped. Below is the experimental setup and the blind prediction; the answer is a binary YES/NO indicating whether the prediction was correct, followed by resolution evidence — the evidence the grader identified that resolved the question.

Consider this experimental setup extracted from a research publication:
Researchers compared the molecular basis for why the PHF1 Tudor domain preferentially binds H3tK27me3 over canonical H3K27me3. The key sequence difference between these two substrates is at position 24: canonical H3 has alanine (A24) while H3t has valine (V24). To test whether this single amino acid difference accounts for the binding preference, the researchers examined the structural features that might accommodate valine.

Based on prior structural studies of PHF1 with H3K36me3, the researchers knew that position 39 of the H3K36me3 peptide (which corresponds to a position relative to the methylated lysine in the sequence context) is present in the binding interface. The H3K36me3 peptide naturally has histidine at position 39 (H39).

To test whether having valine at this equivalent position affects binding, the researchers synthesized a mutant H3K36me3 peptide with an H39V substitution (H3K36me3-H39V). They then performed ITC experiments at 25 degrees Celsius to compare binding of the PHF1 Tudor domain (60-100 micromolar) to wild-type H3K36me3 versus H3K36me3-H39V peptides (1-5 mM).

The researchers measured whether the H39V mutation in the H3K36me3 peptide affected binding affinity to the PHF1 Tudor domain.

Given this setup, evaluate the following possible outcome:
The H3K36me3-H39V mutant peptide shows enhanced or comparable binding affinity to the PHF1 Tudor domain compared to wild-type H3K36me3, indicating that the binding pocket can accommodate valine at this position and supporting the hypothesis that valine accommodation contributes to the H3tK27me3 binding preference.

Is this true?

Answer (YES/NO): YES